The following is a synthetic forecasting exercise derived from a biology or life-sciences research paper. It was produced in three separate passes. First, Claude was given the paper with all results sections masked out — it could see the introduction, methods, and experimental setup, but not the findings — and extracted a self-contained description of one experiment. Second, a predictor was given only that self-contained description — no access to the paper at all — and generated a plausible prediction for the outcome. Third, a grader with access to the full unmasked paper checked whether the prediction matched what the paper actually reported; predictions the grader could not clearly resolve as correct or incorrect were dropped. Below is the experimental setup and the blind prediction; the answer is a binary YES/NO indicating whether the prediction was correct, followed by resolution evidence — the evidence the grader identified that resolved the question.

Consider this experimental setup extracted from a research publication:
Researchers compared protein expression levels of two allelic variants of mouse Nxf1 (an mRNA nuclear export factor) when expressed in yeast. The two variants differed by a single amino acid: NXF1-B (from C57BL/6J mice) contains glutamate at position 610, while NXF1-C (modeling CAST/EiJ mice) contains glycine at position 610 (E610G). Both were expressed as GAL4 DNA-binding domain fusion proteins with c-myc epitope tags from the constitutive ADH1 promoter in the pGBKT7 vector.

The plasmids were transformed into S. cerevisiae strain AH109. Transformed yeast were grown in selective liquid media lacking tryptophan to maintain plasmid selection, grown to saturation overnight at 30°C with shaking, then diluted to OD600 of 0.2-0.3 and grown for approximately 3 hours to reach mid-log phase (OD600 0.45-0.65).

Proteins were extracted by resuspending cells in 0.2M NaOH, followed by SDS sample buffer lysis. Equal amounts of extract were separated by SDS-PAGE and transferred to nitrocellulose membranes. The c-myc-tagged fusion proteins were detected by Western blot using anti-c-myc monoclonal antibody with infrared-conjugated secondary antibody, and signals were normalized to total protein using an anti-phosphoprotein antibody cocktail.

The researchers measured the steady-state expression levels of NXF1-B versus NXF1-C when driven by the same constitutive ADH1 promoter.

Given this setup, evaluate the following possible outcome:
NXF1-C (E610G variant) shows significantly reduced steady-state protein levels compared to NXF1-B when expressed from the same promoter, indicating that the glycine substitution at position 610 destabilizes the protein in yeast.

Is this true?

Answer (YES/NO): NO